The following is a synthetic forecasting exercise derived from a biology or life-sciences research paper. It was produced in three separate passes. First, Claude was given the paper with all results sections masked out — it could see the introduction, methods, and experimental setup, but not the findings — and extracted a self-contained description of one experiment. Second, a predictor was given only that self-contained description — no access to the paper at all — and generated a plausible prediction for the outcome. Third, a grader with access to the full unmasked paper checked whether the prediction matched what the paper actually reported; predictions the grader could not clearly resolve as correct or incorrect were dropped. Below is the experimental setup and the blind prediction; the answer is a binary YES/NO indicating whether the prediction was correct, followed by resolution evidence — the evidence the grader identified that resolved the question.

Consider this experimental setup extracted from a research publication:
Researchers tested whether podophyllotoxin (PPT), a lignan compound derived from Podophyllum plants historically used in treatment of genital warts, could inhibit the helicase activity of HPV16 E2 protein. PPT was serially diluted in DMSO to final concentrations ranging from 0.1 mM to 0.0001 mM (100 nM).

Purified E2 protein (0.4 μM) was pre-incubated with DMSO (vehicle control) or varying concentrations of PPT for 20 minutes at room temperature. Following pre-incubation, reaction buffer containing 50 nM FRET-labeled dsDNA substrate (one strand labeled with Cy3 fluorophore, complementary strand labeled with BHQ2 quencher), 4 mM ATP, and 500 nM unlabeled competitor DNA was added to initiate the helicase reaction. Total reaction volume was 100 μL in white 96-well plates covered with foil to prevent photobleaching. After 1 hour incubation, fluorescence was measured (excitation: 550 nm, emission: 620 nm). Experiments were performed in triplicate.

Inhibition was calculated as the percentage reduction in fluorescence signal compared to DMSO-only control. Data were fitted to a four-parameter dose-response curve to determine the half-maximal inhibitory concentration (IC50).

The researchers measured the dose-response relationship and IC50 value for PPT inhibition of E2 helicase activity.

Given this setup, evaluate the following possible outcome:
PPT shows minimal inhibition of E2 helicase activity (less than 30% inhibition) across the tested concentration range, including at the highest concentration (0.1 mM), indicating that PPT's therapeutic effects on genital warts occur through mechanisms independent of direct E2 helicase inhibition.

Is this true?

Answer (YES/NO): NO